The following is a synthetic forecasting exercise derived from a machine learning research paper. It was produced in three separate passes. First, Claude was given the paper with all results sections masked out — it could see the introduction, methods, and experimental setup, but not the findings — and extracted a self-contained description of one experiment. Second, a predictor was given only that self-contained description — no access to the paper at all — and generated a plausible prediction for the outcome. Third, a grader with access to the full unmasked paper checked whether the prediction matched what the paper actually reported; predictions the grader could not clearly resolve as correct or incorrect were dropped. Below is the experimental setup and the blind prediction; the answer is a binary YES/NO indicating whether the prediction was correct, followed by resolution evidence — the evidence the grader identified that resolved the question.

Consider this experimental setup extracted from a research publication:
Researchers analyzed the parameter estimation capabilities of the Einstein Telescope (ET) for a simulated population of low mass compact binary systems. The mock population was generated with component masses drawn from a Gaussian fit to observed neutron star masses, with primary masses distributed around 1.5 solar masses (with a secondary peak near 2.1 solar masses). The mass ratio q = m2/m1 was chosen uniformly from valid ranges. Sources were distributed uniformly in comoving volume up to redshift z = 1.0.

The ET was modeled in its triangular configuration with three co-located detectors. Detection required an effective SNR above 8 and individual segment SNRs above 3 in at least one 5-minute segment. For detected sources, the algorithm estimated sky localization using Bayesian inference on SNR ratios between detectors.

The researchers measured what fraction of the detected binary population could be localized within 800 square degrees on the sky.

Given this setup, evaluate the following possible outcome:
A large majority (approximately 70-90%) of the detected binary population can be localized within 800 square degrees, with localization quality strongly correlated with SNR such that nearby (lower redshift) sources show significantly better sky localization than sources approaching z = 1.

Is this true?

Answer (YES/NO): NO